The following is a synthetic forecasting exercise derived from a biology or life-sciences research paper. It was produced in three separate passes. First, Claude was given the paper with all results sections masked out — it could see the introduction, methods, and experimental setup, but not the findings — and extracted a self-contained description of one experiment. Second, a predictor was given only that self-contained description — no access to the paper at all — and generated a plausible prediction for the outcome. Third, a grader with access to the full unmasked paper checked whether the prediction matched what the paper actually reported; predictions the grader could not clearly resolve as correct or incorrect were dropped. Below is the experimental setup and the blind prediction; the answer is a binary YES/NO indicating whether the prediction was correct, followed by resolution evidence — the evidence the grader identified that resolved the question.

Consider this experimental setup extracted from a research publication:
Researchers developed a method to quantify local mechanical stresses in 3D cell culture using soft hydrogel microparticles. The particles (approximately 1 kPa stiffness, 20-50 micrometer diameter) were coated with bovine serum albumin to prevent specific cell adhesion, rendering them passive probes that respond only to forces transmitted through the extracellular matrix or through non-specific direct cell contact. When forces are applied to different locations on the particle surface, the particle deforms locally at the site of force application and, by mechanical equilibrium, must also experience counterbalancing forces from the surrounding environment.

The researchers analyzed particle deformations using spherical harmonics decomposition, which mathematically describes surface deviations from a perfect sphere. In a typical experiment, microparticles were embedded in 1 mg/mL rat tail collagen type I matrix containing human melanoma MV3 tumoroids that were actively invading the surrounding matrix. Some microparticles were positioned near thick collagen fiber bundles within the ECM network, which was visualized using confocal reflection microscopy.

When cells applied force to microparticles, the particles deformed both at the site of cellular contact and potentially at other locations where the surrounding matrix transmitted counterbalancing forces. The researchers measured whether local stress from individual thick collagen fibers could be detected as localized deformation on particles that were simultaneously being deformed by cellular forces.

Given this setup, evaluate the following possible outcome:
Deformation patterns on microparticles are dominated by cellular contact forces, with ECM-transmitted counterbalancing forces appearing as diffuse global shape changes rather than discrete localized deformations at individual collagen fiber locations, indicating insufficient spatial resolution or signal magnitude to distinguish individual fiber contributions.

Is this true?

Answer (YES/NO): NO